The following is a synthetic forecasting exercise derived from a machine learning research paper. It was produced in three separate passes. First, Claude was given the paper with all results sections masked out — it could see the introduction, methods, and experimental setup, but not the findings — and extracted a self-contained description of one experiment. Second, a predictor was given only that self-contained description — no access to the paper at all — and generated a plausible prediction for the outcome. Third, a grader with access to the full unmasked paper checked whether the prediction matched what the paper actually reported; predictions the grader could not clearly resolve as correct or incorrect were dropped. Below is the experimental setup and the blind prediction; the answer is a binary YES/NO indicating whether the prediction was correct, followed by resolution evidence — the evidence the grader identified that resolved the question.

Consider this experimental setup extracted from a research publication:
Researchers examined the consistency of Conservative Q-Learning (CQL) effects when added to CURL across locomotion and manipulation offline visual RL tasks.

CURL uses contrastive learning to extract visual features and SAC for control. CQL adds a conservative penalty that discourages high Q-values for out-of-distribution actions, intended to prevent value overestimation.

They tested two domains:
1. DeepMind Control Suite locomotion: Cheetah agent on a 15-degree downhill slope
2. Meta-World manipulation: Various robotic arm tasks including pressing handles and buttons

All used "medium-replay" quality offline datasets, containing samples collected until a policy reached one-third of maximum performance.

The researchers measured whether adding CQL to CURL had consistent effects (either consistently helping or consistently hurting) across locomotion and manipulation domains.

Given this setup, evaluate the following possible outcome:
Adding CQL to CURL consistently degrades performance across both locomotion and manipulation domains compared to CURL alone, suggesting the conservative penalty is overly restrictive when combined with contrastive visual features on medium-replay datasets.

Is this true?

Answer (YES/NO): NO